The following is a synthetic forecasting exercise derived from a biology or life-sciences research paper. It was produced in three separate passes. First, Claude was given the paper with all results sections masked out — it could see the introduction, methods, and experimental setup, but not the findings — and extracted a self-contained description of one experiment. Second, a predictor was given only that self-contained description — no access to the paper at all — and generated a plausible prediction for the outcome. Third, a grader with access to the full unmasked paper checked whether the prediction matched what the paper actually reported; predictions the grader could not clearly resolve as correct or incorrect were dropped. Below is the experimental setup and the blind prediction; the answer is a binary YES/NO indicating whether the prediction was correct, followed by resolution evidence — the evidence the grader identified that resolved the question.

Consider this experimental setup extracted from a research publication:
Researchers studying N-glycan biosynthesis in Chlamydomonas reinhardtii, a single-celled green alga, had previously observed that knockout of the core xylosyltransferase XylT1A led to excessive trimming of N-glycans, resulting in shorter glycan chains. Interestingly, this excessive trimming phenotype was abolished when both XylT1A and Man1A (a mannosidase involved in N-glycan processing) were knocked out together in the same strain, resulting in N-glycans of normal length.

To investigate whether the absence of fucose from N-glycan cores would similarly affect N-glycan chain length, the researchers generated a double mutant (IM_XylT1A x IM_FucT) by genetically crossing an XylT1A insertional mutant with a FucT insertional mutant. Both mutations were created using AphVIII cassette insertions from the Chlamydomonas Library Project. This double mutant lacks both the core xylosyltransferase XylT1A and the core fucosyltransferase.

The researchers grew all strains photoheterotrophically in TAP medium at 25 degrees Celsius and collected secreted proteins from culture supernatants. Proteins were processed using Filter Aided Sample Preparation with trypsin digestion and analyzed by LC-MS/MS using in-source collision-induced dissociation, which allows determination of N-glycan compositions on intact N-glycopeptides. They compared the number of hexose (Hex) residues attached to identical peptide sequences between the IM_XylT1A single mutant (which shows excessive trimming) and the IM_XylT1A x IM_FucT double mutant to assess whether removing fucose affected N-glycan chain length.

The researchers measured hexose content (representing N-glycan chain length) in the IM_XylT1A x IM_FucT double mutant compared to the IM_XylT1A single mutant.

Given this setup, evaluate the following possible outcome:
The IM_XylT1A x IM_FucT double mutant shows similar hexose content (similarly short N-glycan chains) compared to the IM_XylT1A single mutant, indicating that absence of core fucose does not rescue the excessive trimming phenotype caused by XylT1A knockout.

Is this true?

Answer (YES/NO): YES